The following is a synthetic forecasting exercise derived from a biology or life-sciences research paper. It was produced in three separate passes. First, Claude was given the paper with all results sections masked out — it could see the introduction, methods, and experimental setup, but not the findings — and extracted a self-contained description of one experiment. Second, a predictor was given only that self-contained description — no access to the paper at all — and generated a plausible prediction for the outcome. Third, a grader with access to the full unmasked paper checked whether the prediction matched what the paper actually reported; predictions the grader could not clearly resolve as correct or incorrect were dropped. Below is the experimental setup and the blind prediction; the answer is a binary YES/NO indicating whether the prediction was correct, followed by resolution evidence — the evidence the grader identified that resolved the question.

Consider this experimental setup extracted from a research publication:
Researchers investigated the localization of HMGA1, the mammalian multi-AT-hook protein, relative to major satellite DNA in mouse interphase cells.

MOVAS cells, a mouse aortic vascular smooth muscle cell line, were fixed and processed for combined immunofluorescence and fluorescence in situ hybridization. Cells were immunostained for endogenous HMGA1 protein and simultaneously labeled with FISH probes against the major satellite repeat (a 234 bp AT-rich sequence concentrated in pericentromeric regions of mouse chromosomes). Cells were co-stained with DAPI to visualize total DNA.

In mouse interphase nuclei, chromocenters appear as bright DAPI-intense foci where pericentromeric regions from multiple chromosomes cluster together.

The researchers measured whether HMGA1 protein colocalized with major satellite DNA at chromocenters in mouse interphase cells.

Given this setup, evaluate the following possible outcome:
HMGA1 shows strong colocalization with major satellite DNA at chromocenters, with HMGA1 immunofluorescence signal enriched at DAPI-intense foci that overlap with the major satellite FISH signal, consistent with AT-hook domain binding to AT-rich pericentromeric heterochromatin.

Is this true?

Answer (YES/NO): YES